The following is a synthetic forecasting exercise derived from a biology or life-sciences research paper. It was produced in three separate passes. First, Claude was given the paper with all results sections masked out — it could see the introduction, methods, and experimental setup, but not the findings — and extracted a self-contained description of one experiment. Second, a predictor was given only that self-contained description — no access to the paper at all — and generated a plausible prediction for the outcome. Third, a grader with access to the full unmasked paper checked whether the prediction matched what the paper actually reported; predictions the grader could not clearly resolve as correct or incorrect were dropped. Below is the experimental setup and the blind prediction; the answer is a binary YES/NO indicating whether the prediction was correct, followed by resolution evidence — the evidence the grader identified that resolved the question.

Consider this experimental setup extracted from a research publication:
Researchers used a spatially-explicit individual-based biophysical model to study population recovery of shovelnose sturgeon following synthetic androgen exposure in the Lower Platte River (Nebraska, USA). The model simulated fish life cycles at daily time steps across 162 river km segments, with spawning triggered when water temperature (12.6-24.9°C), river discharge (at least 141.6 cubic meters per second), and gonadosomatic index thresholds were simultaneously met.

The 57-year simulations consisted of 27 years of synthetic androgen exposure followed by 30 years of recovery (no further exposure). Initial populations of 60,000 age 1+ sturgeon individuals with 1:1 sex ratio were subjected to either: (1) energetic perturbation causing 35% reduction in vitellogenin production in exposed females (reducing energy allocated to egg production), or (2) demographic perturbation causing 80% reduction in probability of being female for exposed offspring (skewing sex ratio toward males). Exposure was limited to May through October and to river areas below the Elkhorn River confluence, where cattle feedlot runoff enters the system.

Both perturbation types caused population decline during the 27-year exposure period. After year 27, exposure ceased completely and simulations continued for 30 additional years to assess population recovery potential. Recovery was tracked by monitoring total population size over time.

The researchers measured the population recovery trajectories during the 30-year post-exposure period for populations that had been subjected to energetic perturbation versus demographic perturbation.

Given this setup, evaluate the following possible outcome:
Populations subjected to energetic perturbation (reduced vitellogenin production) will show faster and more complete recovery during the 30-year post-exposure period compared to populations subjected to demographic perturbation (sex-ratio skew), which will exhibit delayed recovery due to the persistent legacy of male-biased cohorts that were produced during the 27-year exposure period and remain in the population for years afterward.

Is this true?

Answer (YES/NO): YES